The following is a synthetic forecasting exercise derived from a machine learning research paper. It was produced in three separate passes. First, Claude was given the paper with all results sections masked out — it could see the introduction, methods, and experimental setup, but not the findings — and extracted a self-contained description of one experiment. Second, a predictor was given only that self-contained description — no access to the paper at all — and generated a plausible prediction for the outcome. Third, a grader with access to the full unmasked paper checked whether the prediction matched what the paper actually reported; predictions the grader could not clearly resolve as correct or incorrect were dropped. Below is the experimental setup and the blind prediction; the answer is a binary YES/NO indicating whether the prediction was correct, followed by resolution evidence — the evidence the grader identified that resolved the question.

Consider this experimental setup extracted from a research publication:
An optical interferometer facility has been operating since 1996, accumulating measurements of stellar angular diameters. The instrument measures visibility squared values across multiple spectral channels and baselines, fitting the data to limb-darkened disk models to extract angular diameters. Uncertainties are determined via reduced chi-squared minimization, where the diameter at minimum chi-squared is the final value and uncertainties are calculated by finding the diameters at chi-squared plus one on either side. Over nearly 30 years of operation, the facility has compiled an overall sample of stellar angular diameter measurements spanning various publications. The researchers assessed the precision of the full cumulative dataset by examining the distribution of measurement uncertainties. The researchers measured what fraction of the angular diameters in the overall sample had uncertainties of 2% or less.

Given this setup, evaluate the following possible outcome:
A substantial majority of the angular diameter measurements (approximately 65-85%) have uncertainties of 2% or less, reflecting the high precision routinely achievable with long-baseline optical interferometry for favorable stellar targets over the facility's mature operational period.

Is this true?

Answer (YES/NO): YES